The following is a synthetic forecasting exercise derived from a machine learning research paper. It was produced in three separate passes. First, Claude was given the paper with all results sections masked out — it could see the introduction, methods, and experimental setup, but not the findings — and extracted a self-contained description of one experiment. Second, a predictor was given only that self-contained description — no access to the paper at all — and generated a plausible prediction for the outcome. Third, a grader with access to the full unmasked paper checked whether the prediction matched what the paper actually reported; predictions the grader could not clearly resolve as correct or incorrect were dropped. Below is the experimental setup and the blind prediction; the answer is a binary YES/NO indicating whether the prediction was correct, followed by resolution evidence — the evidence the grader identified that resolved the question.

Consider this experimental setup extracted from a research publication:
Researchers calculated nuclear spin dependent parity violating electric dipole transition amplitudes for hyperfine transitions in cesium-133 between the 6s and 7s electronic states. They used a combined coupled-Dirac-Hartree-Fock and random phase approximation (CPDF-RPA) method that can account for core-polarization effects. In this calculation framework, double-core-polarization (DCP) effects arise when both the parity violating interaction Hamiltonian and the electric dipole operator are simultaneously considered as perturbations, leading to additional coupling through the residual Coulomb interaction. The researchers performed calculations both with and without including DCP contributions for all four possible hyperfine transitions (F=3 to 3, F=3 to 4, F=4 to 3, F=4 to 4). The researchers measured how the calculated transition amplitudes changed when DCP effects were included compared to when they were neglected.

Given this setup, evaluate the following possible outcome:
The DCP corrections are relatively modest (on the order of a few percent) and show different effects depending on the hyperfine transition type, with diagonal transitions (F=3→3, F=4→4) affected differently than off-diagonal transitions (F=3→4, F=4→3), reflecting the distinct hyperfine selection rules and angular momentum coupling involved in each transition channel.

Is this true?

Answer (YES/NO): NO